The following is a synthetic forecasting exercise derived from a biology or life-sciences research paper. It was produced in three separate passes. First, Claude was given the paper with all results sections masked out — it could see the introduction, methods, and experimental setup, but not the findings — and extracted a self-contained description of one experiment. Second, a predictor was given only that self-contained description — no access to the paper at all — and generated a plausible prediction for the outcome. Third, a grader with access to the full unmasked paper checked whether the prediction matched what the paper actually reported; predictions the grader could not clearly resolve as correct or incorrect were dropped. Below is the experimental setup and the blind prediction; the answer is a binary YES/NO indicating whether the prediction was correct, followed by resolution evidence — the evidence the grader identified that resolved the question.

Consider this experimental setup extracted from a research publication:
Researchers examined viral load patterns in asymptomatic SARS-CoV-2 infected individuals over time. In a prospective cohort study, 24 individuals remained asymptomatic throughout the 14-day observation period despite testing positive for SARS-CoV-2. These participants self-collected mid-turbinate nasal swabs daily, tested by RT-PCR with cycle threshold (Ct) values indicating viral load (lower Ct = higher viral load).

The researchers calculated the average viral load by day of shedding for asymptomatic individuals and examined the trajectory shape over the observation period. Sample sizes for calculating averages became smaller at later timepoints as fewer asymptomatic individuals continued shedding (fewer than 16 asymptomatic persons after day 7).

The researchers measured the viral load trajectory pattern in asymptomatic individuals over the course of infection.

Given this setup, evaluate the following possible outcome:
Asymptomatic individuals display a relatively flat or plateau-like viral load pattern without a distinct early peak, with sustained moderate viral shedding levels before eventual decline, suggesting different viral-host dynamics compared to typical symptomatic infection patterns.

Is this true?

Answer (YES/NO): NO